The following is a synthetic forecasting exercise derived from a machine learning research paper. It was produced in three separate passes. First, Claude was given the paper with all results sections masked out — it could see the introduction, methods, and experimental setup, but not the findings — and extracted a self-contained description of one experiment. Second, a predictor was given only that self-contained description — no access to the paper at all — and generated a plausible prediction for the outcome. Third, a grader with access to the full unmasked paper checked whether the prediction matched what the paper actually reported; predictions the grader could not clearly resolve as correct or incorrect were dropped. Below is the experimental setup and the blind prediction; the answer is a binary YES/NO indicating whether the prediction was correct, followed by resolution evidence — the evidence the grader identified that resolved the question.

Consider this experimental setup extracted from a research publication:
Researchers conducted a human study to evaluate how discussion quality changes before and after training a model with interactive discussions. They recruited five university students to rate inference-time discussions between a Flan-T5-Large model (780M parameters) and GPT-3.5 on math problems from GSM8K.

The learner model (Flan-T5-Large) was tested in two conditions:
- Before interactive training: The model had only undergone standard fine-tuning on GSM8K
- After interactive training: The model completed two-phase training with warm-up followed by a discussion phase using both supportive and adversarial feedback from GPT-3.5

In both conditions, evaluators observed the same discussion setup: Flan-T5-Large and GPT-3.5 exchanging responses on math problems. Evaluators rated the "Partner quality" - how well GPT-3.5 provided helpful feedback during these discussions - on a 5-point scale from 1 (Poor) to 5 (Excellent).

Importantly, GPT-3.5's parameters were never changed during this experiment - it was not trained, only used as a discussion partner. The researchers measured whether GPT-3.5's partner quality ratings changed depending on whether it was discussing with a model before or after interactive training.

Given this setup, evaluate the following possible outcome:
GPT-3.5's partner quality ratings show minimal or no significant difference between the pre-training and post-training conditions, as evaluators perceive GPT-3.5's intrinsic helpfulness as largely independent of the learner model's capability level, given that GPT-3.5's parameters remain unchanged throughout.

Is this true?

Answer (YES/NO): YES